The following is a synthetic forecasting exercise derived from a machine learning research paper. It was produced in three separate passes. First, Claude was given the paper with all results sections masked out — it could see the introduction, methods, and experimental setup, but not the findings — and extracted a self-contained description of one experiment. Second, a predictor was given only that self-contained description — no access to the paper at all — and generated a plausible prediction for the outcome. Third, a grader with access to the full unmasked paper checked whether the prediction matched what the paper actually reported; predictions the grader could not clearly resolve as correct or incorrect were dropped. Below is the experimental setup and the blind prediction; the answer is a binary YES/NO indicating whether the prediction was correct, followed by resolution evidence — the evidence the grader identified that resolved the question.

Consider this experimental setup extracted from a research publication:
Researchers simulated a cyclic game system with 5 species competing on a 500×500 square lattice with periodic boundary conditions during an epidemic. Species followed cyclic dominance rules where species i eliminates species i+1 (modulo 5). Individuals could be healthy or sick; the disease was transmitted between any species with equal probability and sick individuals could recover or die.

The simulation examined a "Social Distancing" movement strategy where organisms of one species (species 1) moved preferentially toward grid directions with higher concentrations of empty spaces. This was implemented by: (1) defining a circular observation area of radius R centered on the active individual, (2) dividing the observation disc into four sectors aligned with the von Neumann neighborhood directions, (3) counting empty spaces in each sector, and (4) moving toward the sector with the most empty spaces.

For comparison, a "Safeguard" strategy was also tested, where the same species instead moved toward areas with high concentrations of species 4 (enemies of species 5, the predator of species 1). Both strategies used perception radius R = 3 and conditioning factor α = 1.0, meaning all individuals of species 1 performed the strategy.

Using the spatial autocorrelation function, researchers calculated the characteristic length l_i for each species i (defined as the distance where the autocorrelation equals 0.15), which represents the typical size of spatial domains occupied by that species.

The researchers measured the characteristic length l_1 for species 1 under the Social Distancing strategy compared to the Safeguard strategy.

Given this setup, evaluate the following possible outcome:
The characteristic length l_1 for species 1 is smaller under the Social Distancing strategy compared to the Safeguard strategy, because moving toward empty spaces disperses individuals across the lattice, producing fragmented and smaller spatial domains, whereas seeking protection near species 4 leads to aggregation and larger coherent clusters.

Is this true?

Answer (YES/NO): NO